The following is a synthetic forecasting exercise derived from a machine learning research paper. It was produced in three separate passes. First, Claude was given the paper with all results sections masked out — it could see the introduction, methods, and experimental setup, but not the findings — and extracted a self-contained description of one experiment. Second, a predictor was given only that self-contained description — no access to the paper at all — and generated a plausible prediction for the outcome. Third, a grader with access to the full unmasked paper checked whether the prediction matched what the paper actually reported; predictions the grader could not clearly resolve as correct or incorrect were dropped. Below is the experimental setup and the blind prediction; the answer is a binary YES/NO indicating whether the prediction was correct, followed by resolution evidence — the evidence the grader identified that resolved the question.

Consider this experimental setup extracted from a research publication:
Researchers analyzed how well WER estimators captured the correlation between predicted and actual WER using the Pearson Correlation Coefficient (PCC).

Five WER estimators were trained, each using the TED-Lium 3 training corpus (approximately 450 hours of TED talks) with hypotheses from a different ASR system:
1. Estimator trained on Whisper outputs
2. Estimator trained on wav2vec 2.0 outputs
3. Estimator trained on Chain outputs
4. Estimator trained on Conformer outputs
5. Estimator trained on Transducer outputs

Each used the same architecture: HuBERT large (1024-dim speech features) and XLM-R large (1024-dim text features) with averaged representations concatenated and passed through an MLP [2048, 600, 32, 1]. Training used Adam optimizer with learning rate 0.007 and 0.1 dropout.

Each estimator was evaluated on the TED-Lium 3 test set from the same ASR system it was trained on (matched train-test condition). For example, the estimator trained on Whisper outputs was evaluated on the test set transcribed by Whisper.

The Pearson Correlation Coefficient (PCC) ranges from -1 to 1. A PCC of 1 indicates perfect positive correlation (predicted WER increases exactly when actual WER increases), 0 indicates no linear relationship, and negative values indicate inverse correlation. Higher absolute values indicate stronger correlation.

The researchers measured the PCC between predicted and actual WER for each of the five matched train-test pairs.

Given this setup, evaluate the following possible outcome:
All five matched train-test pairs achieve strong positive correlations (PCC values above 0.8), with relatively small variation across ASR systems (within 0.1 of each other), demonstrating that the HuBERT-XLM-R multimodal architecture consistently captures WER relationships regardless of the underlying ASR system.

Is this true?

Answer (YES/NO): NO